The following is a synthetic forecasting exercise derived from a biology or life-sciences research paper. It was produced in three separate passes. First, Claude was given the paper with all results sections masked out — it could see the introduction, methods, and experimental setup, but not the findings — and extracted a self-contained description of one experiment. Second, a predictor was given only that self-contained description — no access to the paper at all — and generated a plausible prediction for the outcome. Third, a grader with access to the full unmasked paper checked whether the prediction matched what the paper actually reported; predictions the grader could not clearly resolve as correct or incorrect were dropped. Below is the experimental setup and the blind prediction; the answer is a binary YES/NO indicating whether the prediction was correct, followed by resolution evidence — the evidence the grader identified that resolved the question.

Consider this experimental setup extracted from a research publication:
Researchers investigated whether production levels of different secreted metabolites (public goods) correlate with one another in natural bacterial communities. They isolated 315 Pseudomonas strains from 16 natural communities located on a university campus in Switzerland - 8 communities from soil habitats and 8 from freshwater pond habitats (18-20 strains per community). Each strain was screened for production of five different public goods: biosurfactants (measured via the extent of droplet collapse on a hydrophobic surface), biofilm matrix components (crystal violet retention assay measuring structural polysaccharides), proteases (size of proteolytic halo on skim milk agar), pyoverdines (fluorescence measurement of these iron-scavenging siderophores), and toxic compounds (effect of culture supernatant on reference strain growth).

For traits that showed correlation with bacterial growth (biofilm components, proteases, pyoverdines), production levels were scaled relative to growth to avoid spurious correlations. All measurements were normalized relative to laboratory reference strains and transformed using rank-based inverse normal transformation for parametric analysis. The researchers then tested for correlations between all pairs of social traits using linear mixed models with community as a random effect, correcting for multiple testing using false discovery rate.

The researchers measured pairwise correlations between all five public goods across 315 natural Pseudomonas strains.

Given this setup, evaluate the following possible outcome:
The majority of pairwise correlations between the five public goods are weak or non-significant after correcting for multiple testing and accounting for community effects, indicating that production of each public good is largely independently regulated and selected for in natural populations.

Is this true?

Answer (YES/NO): NO